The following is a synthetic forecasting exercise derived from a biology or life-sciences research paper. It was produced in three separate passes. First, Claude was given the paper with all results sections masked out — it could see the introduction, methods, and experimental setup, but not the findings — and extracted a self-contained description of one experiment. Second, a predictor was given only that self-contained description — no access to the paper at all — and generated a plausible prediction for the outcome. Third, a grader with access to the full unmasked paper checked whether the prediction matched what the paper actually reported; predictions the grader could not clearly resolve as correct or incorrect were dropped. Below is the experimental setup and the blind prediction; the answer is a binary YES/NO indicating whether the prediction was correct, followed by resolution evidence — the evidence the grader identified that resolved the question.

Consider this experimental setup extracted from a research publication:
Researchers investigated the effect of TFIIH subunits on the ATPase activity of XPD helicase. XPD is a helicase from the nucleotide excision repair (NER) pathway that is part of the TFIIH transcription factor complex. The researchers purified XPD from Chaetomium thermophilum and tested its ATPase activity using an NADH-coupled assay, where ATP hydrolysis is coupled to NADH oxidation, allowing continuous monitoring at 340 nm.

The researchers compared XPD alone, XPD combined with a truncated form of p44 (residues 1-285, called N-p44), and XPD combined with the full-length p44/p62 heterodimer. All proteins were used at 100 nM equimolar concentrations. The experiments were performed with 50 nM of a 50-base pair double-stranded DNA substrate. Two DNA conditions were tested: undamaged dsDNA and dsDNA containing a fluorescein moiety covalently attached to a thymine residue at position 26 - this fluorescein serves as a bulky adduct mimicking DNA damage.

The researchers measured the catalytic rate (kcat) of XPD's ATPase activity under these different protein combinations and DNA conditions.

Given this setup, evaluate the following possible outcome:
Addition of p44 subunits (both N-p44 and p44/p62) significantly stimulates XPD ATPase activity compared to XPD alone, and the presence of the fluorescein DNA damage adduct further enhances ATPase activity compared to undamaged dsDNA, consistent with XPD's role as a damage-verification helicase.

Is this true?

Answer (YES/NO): NO